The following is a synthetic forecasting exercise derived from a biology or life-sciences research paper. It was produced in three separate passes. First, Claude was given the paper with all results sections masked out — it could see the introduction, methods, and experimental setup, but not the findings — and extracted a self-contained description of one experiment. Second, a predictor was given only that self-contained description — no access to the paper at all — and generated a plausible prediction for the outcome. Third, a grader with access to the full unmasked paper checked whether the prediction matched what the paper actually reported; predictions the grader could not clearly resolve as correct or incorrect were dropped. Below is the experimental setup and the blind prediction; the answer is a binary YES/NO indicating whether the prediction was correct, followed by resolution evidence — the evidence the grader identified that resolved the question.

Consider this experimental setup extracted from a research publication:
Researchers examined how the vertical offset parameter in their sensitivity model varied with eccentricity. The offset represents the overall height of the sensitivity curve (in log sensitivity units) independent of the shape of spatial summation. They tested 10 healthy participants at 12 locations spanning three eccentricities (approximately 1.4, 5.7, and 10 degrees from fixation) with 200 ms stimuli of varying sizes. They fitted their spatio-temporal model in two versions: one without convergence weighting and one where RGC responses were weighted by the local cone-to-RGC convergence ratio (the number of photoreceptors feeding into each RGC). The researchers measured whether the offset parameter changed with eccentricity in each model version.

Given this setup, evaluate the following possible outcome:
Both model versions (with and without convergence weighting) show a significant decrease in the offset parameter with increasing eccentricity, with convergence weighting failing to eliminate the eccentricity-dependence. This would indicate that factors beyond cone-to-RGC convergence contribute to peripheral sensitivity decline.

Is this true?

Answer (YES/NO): NO